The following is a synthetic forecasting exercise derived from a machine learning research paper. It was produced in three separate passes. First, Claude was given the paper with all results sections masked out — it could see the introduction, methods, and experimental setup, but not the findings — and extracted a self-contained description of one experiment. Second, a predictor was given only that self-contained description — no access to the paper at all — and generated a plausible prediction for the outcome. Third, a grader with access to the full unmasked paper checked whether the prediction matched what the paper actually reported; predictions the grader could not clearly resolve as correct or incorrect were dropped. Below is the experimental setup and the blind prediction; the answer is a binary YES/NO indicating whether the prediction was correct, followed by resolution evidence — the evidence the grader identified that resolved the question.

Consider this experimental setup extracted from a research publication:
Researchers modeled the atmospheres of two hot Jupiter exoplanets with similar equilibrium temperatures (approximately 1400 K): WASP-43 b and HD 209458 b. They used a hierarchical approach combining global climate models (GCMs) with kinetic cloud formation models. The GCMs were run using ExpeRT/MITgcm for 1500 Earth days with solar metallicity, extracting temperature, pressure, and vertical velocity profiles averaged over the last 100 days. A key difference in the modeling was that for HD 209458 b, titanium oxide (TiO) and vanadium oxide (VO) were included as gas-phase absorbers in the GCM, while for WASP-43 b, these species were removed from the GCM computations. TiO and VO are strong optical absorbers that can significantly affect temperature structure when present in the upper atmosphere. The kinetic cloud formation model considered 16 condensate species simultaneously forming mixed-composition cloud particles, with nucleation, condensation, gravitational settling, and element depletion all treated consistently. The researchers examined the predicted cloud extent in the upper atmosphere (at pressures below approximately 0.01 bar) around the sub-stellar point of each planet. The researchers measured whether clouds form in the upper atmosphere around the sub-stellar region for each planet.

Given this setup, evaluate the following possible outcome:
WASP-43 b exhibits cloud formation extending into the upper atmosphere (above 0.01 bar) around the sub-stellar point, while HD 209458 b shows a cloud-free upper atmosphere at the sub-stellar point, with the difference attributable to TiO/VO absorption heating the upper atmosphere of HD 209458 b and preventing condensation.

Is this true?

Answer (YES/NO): YES